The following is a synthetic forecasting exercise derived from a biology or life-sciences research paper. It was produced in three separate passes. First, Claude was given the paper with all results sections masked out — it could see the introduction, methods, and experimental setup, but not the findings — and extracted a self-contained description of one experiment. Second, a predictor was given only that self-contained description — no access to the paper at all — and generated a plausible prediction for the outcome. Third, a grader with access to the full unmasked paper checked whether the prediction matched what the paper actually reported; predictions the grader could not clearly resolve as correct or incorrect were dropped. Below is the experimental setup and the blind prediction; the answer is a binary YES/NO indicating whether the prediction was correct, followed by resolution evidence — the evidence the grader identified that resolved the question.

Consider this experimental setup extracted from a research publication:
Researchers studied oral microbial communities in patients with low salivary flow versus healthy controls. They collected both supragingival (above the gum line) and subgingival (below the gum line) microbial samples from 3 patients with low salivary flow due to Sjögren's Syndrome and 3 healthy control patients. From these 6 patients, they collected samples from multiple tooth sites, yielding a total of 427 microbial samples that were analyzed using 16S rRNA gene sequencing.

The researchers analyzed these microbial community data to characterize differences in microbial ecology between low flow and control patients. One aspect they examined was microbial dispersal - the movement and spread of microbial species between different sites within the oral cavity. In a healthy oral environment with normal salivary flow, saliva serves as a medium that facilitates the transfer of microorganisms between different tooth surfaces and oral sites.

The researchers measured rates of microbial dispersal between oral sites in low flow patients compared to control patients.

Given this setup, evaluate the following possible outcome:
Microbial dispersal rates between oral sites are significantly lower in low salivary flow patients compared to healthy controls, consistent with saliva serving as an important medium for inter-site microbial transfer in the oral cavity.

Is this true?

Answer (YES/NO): NO